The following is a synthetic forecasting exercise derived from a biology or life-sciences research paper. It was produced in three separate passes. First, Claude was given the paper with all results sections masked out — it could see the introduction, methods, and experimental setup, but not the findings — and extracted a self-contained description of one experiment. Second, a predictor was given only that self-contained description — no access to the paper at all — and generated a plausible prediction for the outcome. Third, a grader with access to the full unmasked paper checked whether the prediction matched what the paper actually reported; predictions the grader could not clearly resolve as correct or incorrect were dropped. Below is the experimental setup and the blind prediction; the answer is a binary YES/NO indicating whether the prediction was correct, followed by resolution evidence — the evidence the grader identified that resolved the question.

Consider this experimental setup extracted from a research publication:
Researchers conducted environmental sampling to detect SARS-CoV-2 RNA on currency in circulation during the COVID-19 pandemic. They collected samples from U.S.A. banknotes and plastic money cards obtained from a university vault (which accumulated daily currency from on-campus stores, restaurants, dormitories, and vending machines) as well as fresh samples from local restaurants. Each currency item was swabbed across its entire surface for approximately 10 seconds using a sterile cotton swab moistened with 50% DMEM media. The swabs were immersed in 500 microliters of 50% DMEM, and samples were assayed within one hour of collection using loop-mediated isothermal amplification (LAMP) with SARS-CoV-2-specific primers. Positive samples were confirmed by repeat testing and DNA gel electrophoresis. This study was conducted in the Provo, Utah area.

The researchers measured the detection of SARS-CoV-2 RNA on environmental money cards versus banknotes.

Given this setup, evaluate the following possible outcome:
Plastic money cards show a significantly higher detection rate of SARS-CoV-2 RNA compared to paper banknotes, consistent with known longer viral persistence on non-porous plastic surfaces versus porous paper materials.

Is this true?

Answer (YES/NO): YES